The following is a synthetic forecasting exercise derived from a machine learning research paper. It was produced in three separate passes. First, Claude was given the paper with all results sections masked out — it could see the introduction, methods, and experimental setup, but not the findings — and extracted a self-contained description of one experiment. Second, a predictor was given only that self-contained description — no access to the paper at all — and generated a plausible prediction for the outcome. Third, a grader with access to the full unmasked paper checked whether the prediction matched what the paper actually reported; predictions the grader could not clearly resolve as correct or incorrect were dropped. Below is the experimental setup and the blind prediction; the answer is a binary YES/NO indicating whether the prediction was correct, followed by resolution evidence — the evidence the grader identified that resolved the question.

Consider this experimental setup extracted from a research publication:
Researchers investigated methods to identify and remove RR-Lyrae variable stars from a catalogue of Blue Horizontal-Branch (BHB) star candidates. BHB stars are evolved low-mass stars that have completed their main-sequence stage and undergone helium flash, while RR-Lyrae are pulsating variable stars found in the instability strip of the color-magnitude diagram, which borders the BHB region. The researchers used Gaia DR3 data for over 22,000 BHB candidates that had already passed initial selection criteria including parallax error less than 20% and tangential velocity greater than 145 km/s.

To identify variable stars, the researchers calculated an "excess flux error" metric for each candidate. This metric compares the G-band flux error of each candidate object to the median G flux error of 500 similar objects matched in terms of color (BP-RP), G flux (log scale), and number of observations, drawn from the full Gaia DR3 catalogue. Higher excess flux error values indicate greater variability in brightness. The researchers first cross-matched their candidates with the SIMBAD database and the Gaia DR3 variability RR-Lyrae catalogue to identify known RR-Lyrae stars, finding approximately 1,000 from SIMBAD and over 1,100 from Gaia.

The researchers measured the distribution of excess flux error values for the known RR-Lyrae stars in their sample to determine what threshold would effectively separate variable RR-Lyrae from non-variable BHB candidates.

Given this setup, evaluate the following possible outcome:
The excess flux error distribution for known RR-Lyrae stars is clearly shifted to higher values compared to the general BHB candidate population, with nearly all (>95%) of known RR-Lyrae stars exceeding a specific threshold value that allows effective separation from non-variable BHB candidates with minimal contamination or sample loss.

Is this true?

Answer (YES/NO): NO